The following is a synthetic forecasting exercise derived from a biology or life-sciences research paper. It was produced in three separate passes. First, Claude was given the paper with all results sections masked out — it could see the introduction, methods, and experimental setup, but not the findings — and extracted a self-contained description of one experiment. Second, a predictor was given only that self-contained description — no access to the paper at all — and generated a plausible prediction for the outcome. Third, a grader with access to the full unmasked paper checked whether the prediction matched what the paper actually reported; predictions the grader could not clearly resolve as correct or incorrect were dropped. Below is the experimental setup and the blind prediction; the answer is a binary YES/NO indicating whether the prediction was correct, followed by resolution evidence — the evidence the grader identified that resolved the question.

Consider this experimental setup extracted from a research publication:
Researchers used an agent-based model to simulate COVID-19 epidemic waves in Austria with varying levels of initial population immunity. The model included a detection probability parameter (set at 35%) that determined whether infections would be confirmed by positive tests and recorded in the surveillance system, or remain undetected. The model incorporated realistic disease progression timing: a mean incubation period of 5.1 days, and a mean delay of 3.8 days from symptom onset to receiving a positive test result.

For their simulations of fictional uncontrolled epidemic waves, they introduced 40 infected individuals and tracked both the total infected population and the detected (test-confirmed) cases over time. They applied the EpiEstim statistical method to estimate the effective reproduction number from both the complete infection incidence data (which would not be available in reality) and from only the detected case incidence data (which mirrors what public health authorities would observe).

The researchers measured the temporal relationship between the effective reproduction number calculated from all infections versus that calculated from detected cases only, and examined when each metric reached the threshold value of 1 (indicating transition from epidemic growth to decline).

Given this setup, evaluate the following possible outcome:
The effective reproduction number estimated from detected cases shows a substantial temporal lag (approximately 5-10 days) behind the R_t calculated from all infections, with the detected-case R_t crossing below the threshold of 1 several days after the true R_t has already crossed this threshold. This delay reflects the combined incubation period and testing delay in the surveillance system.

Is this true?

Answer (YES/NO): YES